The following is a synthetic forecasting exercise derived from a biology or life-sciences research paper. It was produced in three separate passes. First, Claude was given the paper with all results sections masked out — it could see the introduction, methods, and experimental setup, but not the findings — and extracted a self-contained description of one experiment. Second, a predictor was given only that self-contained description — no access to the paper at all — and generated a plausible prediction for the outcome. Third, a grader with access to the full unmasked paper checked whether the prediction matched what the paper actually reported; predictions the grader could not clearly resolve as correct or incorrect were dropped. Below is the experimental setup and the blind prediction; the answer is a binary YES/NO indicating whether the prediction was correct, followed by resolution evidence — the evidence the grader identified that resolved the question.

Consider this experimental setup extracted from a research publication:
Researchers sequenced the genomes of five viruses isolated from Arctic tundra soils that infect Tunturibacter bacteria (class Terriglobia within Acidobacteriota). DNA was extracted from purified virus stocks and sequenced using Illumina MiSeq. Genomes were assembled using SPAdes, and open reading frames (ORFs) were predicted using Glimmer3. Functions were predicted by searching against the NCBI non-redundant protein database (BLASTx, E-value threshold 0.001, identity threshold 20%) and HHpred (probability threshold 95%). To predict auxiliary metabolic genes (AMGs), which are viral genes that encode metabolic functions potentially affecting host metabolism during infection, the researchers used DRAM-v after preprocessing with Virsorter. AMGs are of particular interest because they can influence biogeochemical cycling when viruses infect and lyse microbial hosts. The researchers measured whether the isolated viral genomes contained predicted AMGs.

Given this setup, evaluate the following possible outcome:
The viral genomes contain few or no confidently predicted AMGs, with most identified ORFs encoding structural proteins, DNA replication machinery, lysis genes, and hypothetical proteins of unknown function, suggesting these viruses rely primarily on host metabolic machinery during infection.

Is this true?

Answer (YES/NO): YES